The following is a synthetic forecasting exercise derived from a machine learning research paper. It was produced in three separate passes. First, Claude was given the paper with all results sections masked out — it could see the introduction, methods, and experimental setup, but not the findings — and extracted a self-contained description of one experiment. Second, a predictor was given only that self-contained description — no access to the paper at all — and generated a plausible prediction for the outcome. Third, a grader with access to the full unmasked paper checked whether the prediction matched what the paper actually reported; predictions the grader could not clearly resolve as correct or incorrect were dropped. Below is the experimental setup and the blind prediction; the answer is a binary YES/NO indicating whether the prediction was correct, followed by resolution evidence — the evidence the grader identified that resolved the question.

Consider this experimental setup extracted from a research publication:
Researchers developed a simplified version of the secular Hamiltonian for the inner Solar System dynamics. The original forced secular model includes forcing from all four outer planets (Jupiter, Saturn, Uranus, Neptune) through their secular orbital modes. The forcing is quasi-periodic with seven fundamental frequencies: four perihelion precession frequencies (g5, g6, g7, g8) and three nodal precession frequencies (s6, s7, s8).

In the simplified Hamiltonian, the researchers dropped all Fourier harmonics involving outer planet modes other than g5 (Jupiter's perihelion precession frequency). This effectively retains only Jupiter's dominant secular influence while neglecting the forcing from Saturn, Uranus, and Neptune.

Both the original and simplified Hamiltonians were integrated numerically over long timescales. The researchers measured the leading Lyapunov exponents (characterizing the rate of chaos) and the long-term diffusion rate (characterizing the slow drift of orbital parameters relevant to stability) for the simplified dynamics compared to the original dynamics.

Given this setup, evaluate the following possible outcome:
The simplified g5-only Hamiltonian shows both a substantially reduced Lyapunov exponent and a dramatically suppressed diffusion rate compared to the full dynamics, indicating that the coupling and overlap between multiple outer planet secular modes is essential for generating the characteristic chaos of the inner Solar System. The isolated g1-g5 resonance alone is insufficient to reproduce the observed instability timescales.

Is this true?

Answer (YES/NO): NO